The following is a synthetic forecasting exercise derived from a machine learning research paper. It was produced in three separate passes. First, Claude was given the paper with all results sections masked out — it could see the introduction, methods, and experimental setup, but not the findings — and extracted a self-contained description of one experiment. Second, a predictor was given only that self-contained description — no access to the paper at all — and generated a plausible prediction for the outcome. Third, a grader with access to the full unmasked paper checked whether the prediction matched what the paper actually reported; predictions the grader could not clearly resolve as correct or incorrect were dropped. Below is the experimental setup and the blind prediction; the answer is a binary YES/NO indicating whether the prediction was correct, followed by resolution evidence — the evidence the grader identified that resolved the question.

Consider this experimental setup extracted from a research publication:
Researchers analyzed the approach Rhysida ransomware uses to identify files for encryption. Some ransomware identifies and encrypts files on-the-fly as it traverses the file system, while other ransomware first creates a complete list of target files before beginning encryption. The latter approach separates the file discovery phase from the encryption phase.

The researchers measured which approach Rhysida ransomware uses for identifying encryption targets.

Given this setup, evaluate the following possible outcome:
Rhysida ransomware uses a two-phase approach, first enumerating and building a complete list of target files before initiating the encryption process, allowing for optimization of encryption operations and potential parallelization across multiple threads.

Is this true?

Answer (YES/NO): NO